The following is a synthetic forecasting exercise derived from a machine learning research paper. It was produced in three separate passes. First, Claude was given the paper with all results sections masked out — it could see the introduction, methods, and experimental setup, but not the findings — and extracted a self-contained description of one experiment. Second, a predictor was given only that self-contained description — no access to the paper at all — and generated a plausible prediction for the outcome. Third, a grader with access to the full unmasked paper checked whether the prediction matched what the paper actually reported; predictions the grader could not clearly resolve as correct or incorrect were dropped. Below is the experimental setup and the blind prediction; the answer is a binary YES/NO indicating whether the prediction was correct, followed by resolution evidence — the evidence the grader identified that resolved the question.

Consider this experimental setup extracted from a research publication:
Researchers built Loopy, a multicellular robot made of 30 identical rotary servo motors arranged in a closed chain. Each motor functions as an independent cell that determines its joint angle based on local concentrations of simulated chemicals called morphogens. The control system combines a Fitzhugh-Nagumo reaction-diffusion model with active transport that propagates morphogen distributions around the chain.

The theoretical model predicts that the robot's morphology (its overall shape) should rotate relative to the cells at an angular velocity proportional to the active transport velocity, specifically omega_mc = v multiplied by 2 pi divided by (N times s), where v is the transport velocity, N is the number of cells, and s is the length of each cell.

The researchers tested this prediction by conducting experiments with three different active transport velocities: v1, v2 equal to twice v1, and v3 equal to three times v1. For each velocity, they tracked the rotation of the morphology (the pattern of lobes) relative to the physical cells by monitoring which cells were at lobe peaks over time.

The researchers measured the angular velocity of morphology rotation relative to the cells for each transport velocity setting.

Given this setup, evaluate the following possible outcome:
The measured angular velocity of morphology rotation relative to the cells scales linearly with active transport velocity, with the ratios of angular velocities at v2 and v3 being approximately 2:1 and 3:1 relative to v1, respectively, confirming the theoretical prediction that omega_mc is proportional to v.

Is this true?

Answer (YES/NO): YES